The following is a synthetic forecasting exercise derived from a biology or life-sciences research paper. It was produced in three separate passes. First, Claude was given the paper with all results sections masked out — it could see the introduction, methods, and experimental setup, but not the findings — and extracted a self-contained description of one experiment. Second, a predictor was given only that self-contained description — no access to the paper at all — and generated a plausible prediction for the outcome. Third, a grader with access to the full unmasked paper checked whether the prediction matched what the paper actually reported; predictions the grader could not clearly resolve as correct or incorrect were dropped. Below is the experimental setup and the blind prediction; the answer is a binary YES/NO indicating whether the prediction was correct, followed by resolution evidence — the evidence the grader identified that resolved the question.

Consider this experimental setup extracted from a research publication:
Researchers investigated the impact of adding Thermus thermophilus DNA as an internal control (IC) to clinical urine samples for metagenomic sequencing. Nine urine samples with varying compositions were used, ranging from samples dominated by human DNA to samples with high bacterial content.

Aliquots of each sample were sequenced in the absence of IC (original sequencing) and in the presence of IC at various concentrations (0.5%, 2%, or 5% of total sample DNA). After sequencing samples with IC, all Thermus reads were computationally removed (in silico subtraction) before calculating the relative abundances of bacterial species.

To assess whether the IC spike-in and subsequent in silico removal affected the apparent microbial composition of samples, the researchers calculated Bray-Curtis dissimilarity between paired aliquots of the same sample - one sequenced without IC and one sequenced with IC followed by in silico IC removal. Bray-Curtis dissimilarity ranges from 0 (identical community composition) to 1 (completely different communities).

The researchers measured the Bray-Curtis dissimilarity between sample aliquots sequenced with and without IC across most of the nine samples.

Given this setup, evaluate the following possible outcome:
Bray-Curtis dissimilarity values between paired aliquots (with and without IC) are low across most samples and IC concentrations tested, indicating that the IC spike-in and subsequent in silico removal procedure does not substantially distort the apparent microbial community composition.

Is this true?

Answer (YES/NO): YES